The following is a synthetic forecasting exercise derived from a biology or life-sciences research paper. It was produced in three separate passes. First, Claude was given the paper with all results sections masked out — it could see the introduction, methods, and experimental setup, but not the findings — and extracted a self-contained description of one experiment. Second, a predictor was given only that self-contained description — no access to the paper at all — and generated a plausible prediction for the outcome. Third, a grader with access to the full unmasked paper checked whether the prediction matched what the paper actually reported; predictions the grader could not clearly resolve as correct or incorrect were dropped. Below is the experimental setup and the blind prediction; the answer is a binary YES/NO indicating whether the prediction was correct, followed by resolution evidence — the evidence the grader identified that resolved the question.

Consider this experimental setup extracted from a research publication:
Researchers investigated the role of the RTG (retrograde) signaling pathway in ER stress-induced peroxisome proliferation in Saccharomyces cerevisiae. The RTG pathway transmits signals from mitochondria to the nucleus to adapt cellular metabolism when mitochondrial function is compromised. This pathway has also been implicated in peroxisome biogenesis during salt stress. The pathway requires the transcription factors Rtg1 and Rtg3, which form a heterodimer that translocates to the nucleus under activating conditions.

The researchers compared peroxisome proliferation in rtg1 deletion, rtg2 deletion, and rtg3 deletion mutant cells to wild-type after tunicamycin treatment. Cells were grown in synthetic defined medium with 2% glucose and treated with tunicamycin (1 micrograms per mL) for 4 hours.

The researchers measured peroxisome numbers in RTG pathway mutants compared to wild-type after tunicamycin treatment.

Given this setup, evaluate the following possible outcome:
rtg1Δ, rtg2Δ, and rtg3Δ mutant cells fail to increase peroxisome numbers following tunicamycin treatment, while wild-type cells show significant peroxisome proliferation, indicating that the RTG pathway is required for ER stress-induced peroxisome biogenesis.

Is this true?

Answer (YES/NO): NO